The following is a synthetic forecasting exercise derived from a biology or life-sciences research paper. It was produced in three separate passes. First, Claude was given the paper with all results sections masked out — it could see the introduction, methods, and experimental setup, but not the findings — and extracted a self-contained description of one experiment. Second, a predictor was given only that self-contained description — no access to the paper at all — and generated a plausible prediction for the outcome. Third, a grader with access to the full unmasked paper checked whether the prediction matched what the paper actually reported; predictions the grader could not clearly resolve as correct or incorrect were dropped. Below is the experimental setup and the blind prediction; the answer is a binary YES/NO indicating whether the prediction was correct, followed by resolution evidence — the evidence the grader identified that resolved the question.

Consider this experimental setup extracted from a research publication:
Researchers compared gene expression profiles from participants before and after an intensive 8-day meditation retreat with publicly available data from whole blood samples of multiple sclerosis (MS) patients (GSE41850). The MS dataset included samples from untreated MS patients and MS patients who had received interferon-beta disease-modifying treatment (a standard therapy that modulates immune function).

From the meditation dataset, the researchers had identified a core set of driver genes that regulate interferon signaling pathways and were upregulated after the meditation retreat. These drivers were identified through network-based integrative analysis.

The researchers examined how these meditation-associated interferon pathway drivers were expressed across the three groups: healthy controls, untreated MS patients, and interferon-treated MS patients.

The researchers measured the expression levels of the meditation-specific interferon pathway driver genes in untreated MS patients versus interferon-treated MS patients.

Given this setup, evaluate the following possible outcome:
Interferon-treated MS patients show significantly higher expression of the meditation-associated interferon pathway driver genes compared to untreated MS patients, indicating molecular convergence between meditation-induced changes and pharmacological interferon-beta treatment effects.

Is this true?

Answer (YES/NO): YES